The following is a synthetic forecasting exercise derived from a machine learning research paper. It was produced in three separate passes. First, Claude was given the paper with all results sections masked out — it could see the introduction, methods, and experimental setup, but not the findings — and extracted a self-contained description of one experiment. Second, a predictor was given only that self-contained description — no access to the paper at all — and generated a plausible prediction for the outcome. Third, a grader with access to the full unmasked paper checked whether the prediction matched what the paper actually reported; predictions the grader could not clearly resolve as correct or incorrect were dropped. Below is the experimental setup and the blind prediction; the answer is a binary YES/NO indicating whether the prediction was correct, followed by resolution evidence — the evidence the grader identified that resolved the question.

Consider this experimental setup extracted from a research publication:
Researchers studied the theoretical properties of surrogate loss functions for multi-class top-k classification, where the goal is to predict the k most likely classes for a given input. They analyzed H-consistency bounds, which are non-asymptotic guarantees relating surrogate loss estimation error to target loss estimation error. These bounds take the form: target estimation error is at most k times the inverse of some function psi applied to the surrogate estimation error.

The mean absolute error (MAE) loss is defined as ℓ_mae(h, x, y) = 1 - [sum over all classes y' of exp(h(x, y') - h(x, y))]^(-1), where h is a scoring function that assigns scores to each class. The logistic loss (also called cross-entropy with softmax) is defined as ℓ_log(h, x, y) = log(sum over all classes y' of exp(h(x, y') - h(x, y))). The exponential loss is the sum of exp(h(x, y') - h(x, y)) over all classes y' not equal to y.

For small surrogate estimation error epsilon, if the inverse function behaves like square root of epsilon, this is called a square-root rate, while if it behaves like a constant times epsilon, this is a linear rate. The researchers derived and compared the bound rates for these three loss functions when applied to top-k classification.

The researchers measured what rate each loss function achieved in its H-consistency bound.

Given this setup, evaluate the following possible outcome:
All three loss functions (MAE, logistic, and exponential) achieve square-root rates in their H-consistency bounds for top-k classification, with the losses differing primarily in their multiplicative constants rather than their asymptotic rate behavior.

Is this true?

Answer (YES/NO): NO